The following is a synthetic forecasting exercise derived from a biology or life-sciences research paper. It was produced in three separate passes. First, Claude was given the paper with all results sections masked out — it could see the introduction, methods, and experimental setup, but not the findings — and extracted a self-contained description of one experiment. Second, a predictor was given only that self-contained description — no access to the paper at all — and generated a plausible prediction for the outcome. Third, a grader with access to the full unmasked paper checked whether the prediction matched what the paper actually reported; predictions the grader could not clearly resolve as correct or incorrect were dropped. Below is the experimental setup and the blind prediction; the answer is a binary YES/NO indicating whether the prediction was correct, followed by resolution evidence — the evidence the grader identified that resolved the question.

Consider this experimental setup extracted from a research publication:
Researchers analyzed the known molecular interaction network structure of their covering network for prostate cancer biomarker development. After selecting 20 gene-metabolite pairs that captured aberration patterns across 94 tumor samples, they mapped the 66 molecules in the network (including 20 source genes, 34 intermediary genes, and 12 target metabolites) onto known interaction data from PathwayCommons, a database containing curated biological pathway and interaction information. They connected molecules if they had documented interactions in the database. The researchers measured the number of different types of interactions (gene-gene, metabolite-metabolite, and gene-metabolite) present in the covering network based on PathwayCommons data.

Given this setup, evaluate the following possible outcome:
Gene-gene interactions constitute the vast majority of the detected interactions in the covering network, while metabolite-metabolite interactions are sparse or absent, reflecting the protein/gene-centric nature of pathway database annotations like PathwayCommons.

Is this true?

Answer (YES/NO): YES